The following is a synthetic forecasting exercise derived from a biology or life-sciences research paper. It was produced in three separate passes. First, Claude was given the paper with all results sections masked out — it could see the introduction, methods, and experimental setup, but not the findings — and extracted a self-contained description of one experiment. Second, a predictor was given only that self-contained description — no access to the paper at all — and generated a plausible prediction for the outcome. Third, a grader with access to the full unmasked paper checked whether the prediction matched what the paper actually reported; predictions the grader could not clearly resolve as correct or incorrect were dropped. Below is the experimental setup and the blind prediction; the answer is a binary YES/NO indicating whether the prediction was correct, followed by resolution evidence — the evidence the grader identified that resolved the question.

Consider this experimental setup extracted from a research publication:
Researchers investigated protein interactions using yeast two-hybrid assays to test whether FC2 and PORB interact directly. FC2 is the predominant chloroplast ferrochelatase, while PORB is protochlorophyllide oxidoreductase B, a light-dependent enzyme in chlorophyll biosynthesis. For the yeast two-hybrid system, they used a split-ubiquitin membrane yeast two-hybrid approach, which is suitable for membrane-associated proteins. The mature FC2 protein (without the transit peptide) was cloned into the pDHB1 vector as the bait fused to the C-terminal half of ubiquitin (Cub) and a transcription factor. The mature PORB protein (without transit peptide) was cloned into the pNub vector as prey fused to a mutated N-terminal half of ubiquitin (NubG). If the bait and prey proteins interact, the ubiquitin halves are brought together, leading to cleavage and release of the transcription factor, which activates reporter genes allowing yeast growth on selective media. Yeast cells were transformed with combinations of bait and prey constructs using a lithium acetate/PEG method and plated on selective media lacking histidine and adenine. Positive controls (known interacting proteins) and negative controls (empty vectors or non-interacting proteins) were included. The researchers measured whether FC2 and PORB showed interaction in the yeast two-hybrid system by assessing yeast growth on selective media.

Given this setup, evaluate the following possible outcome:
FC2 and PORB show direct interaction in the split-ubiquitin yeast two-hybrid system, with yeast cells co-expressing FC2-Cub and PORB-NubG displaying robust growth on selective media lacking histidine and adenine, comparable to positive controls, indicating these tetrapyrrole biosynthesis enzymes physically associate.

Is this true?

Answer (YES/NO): YES